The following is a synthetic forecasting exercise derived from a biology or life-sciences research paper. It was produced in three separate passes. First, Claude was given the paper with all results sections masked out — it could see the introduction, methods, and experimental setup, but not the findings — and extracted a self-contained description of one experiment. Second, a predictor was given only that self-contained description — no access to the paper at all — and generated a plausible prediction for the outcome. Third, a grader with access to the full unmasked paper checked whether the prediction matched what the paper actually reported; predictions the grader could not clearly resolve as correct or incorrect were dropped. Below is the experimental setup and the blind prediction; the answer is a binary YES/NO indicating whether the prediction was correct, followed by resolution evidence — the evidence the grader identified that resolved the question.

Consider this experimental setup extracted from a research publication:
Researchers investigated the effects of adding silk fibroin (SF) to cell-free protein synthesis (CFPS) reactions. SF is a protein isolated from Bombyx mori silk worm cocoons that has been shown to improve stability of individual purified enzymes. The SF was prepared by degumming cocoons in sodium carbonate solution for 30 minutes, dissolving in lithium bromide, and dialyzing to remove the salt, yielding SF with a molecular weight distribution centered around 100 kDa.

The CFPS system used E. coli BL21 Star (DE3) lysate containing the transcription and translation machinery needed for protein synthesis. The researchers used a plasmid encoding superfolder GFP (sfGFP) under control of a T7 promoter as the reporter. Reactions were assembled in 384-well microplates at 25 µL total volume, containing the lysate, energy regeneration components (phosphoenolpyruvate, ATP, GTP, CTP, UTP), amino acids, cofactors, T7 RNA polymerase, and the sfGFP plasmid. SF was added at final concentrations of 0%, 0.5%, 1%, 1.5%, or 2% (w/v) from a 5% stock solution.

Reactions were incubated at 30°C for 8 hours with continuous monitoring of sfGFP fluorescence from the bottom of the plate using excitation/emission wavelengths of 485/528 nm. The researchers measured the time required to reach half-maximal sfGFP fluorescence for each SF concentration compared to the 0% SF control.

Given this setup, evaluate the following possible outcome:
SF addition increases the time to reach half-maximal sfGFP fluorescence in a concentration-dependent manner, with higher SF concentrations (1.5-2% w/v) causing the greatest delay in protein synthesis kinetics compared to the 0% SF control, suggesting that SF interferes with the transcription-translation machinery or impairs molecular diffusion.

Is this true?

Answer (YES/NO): NO